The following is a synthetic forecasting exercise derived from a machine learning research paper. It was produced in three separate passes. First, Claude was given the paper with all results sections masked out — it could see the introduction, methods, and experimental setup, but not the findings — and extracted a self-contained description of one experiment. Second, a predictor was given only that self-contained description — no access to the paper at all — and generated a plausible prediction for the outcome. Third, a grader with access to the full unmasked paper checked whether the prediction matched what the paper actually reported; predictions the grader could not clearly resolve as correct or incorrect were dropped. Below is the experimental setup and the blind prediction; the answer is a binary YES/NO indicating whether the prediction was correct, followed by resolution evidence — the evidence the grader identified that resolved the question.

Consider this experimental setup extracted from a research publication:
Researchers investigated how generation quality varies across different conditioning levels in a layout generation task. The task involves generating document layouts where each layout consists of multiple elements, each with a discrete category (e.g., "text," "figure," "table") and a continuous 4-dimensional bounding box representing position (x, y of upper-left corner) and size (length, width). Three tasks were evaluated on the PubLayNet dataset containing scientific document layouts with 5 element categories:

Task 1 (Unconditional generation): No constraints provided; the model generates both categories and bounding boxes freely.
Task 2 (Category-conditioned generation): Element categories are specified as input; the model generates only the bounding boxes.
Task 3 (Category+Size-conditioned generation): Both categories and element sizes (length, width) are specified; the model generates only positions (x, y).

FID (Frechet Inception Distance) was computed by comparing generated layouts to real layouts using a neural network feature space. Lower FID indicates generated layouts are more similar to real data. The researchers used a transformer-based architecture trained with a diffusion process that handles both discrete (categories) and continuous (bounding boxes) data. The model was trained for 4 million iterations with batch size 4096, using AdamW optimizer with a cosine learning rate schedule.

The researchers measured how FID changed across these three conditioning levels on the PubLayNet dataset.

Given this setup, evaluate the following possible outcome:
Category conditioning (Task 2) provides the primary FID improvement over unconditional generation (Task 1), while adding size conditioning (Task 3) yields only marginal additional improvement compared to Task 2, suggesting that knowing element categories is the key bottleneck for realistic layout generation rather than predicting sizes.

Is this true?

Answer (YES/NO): NO